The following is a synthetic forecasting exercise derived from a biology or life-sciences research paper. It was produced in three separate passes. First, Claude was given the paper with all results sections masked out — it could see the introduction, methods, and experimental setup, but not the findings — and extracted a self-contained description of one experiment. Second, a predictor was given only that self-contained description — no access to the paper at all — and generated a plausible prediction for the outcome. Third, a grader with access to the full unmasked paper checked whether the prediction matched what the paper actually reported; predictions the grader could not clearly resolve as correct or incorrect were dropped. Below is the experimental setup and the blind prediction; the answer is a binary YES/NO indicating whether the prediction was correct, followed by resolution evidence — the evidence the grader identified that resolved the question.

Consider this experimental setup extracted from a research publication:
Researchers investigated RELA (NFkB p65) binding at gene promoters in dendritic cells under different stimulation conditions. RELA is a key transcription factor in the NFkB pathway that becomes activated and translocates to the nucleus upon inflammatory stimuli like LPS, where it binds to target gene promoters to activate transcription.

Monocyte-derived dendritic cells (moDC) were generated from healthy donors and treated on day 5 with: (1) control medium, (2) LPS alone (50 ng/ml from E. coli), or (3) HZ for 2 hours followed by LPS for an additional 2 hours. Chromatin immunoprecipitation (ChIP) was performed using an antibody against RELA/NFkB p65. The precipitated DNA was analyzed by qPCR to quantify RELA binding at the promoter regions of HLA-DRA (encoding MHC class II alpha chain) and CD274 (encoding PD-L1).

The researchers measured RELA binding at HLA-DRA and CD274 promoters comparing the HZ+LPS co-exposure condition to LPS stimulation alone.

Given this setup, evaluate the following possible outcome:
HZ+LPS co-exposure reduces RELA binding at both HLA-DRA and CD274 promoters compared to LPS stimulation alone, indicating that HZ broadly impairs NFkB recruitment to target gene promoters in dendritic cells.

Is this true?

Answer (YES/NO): NO